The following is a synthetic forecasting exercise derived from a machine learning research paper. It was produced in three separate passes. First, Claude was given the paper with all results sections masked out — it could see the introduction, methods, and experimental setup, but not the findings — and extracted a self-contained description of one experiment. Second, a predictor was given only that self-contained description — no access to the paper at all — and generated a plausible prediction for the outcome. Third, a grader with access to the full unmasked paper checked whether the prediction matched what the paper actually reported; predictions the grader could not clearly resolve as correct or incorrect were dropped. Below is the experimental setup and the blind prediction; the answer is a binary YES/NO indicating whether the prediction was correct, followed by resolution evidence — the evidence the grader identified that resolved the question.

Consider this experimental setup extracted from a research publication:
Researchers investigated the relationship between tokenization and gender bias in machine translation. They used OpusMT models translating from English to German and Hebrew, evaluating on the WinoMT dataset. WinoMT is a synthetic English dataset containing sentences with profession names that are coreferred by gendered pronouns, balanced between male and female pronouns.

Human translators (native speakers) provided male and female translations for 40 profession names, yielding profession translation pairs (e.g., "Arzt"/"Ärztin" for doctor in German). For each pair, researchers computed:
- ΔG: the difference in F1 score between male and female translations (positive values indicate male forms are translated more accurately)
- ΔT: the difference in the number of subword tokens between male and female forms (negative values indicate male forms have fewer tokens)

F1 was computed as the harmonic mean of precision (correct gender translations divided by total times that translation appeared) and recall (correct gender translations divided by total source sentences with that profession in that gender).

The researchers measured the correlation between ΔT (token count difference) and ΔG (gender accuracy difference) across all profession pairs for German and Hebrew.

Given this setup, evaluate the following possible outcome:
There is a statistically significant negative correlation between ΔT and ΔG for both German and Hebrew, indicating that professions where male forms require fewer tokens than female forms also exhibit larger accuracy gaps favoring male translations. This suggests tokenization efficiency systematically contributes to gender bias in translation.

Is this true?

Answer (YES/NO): NO